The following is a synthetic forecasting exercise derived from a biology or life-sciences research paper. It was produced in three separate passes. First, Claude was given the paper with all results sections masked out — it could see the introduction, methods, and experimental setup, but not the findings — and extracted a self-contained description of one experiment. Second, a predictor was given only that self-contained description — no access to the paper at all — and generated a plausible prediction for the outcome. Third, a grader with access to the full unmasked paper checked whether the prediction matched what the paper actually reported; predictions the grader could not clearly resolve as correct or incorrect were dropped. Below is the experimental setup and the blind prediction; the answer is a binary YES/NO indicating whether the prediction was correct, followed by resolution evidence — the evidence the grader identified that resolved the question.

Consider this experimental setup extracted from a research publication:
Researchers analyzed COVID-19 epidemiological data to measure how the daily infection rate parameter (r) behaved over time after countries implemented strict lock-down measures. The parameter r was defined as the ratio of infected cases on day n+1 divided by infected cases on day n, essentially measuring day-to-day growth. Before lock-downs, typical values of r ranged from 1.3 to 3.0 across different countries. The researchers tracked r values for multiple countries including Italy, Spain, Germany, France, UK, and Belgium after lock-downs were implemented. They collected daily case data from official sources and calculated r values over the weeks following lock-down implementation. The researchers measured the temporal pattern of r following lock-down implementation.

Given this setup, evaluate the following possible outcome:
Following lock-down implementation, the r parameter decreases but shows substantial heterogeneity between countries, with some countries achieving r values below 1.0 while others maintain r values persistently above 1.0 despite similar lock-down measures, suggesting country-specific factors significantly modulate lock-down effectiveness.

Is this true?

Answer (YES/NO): NO